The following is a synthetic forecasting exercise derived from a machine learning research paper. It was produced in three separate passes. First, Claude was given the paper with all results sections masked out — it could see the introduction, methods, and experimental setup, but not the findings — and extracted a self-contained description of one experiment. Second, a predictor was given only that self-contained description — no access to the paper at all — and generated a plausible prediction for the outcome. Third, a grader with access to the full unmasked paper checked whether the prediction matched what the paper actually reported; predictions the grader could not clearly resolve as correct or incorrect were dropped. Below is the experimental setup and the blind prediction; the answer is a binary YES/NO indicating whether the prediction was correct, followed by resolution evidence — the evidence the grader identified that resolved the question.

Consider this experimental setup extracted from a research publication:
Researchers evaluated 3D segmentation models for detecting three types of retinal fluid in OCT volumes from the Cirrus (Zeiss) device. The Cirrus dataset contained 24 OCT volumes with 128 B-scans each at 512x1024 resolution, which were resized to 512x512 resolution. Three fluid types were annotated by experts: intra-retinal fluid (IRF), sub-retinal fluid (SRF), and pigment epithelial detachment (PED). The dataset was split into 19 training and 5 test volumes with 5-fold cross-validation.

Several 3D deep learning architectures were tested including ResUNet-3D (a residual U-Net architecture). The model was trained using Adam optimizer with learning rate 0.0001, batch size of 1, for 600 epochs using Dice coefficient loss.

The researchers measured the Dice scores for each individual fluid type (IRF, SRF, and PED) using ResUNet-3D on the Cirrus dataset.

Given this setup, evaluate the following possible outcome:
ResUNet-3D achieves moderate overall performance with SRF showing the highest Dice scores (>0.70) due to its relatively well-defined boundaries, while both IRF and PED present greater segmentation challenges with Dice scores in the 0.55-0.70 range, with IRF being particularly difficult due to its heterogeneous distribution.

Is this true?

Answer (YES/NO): NO